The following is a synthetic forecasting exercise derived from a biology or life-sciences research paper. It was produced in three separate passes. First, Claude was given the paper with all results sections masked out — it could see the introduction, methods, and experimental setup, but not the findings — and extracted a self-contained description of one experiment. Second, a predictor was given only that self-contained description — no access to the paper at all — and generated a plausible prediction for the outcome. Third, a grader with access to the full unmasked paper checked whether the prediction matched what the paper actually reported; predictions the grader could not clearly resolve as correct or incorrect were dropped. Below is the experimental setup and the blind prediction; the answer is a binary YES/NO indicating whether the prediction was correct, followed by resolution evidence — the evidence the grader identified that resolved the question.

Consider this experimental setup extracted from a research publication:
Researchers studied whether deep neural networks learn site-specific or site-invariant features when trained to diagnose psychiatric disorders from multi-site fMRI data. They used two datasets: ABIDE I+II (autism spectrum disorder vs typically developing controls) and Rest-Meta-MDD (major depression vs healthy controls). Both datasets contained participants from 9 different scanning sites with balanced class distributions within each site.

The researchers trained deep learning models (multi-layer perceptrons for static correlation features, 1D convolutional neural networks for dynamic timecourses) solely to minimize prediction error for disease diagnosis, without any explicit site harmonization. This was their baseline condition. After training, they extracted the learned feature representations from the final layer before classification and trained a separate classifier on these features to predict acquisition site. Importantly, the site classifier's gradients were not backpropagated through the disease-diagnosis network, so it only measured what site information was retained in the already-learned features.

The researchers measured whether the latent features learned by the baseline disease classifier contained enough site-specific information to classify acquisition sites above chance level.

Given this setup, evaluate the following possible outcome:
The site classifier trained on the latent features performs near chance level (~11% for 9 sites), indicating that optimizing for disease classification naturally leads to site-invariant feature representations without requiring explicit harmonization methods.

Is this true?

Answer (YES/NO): YES